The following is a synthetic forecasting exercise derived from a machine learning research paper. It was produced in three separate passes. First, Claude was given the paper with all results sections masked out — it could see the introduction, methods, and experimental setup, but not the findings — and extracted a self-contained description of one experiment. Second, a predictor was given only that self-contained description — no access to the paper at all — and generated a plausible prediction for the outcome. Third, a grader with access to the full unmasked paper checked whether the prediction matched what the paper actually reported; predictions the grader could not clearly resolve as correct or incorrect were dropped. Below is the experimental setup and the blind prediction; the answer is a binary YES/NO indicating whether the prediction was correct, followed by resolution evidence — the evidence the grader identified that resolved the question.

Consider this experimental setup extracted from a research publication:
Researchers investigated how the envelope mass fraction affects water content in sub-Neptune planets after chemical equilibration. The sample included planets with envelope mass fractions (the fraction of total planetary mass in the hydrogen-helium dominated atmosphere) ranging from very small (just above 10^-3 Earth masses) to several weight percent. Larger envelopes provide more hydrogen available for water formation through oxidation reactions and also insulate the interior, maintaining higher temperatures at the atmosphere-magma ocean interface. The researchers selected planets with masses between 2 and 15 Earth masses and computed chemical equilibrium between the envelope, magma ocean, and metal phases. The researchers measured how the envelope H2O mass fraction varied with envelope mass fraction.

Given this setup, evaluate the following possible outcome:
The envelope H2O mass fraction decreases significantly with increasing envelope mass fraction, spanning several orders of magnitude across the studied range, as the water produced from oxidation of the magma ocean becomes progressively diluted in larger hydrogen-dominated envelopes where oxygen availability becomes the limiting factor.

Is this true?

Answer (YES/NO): NO